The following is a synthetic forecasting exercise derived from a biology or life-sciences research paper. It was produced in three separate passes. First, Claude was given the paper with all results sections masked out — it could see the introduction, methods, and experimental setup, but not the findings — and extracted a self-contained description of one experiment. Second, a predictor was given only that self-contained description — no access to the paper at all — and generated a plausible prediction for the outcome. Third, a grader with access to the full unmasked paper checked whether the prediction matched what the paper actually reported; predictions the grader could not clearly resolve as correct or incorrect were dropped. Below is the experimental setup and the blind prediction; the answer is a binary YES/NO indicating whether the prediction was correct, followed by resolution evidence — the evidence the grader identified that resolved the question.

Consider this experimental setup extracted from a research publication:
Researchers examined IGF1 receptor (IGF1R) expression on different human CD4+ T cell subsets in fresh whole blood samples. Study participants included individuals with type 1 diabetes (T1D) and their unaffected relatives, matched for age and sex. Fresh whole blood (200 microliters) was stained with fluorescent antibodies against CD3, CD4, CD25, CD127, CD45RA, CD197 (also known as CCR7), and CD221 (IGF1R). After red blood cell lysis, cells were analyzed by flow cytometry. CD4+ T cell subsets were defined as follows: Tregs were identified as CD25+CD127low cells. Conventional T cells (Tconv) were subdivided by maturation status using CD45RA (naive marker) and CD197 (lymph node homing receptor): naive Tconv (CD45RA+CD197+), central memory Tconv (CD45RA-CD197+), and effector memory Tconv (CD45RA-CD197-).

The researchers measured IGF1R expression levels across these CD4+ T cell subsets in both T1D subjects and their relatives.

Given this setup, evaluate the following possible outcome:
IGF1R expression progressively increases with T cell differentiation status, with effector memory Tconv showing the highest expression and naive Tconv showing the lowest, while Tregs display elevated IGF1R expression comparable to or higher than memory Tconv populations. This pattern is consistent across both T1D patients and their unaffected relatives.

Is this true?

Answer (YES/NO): NO